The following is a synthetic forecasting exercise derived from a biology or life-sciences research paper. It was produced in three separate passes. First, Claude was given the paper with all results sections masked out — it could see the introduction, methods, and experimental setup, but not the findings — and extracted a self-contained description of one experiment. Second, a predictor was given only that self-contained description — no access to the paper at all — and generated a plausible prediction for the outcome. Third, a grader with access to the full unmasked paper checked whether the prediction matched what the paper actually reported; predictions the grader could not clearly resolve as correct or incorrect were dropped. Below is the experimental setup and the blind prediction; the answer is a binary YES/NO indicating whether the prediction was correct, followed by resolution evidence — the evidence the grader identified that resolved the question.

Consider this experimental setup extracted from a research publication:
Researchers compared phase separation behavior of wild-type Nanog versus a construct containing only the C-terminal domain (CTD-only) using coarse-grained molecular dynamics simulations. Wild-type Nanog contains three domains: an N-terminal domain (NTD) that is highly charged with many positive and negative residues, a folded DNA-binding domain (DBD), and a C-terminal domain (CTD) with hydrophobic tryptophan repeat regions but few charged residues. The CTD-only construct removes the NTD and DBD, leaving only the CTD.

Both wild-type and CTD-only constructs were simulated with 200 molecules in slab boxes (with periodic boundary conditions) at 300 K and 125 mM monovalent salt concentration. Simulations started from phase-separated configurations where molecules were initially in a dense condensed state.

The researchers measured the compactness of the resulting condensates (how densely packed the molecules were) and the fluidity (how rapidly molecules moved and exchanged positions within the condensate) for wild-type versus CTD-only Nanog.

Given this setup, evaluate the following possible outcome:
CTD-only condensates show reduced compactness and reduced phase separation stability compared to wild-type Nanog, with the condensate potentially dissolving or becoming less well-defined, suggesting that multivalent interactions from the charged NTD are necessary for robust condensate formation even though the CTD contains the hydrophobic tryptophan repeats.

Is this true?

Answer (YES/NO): NO